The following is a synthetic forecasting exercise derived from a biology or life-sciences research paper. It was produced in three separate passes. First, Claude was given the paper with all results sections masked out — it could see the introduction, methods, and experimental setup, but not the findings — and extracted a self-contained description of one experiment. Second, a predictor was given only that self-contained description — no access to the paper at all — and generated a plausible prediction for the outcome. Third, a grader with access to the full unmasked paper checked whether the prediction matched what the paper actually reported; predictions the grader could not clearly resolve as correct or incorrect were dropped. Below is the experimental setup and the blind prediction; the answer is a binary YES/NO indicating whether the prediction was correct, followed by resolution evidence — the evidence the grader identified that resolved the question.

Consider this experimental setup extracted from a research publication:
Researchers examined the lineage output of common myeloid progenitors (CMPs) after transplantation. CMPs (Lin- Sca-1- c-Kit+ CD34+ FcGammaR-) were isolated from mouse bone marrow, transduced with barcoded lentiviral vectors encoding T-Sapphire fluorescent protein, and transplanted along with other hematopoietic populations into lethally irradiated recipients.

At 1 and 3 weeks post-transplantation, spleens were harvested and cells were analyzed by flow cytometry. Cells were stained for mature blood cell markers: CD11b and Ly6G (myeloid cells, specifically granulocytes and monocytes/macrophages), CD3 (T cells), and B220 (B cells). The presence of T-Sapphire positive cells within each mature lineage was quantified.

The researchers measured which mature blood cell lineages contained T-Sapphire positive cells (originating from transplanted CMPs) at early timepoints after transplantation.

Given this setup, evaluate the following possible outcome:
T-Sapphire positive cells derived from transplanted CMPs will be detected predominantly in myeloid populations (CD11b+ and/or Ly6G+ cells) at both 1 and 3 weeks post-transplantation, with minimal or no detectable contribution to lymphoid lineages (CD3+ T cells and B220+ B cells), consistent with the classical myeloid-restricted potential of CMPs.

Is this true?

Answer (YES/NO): NO